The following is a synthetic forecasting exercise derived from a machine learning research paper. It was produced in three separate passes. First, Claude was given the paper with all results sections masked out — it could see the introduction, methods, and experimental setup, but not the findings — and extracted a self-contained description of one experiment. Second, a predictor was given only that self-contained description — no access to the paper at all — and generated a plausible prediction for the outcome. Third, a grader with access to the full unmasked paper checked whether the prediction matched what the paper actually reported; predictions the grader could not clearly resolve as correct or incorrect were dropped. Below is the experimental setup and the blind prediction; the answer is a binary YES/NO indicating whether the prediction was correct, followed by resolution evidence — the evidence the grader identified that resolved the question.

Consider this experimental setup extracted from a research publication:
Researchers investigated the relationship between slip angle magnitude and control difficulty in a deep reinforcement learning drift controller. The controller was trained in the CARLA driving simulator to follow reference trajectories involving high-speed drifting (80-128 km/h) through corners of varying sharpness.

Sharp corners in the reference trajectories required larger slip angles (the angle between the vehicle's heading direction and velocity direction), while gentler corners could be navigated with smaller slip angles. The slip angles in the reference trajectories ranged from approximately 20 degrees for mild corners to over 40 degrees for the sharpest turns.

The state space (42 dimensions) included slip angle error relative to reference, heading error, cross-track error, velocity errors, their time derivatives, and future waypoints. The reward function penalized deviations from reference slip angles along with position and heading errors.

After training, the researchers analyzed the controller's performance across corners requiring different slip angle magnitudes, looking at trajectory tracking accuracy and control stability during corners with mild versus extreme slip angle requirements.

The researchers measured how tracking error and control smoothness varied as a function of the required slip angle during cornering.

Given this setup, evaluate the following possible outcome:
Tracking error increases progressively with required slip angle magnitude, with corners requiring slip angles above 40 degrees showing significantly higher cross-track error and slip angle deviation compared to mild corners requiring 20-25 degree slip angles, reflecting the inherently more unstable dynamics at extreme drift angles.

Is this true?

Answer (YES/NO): NO